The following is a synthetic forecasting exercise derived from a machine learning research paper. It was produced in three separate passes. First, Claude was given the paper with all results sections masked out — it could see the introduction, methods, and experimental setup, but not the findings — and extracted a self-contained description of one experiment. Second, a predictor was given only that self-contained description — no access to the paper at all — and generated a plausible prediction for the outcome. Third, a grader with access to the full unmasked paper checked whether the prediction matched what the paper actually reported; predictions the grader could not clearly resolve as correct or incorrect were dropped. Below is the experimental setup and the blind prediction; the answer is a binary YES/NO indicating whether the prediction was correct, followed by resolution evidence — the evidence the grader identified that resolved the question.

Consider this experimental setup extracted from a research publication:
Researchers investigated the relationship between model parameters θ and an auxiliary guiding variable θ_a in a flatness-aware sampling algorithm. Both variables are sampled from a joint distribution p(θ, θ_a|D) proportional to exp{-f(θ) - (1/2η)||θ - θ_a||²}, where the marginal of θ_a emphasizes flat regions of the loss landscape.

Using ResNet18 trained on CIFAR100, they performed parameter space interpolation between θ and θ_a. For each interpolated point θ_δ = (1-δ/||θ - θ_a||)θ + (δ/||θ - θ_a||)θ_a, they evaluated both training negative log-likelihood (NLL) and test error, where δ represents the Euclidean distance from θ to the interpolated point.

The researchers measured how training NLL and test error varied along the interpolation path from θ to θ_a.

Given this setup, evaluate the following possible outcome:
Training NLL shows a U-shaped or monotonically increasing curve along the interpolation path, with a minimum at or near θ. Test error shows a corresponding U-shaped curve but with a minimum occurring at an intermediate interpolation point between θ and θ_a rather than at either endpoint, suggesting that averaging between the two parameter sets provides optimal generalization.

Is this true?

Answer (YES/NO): NO